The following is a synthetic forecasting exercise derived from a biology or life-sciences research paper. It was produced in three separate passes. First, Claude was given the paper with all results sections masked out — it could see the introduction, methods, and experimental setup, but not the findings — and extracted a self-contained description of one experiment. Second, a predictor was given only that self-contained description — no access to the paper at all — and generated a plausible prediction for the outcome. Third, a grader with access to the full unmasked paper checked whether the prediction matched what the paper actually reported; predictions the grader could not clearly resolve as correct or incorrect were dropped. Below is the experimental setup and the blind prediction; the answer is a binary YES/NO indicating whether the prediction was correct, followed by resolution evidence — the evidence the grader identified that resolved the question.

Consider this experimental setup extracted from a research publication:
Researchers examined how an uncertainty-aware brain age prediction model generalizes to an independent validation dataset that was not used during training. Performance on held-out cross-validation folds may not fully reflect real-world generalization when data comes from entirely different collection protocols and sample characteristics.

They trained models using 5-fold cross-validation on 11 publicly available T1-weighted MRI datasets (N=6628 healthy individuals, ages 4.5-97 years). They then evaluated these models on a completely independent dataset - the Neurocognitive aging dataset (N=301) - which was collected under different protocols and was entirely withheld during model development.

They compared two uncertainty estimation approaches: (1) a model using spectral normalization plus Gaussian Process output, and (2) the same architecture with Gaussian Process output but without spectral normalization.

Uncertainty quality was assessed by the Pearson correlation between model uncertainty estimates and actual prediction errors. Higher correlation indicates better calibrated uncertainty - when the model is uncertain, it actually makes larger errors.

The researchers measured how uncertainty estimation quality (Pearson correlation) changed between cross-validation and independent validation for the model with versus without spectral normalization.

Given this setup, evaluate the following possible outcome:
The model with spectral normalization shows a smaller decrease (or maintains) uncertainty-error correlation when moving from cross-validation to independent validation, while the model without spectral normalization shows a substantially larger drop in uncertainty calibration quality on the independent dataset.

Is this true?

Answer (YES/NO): YES